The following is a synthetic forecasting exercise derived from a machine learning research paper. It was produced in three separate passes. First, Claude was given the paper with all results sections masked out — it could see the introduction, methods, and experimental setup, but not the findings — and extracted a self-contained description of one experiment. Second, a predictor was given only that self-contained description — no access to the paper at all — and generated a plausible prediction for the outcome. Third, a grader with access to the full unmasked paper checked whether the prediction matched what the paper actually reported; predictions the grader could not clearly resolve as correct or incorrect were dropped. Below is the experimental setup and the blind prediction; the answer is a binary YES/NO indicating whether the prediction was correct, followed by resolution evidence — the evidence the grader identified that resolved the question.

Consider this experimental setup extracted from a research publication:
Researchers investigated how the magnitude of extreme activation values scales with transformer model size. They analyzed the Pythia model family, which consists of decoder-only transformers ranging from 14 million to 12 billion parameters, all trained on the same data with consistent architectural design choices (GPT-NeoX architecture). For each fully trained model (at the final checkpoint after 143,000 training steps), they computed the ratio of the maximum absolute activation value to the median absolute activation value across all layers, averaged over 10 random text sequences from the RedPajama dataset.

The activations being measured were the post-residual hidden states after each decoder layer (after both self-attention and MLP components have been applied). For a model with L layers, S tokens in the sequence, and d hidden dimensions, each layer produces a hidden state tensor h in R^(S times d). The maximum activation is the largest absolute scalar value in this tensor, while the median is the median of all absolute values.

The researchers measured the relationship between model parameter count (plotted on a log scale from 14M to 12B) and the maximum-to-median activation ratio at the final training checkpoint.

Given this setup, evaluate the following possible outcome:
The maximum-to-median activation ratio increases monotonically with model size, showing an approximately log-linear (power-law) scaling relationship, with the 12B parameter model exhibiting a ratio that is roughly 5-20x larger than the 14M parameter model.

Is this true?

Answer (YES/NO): NO